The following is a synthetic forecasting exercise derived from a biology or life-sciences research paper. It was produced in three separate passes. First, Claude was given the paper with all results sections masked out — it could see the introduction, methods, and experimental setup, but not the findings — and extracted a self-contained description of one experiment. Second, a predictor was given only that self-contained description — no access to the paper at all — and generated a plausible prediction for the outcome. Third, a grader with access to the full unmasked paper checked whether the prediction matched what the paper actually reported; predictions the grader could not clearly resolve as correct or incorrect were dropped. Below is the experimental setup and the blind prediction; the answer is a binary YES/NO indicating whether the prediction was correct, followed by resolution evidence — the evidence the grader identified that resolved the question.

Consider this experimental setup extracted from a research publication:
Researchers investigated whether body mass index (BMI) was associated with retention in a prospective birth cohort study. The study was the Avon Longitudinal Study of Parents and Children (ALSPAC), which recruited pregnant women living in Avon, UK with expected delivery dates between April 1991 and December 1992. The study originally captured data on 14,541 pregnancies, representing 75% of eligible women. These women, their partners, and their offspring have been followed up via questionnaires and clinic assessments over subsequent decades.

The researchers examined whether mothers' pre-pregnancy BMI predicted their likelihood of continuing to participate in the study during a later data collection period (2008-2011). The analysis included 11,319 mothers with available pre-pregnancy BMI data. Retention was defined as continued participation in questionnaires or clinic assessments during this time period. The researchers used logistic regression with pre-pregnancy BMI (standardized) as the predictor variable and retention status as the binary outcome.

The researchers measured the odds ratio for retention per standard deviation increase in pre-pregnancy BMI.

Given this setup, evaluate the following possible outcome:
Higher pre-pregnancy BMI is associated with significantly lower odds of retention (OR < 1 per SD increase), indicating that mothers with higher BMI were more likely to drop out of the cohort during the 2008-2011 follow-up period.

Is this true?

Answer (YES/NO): YES